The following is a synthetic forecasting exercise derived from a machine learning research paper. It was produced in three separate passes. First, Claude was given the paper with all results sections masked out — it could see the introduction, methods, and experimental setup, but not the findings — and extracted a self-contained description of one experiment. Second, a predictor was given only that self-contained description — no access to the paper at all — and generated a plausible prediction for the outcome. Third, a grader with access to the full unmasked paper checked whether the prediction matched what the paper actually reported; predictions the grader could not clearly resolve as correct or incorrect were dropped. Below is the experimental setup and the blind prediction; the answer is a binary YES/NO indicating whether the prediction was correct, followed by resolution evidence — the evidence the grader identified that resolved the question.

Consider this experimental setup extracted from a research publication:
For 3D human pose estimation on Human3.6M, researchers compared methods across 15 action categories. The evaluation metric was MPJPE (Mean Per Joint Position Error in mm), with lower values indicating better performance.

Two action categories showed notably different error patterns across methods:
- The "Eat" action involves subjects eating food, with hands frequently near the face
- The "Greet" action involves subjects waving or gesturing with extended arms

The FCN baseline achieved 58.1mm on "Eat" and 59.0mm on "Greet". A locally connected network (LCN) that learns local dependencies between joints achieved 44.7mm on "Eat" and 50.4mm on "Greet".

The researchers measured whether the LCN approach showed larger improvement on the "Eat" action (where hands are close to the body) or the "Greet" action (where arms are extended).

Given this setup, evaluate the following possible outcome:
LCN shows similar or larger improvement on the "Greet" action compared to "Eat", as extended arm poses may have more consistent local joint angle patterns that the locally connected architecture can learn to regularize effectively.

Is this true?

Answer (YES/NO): NO